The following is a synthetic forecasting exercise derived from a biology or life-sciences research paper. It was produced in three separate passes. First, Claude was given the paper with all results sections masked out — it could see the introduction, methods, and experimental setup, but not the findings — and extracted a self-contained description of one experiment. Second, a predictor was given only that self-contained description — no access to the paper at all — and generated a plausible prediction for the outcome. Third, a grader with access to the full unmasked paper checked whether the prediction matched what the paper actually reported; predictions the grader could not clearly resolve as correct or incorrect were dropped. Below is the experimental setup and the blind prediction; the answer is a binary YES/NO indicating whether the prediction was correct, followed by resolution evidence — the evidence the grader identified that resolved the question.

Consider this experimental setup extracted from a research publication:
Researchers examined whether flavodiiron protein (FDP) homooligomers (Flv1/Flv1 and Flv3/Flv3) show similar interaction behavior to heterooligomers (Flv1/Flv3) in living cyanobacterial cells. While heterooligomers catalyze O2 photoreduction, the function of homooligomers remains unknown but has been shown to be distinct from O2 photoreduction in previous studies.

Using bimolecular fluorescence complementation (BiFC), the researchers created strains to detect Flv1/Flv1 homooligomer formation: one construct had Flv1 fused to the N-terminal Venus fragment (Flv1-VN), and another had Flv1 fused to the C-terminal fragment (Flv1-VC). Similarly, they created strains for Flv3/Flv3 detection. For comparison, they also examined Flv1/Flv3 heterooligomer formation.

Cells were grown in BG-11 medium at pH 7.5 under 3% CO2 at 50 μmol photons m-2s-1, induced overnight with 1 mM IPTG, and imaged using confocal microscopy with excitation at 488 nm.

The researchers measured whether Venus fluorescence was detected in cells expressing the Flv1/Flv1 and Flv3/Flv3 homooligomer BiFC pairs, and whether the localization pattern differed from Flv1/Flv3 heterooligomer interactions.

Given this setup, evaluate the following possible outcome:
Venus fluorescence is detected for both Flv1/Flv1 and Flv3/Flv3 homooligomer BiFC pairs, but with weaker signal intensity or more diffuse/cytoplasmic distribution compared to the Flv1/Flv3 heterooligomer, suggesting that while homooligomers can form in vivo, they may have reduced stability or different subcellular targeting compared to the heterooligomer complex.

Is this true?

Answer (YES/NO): NO